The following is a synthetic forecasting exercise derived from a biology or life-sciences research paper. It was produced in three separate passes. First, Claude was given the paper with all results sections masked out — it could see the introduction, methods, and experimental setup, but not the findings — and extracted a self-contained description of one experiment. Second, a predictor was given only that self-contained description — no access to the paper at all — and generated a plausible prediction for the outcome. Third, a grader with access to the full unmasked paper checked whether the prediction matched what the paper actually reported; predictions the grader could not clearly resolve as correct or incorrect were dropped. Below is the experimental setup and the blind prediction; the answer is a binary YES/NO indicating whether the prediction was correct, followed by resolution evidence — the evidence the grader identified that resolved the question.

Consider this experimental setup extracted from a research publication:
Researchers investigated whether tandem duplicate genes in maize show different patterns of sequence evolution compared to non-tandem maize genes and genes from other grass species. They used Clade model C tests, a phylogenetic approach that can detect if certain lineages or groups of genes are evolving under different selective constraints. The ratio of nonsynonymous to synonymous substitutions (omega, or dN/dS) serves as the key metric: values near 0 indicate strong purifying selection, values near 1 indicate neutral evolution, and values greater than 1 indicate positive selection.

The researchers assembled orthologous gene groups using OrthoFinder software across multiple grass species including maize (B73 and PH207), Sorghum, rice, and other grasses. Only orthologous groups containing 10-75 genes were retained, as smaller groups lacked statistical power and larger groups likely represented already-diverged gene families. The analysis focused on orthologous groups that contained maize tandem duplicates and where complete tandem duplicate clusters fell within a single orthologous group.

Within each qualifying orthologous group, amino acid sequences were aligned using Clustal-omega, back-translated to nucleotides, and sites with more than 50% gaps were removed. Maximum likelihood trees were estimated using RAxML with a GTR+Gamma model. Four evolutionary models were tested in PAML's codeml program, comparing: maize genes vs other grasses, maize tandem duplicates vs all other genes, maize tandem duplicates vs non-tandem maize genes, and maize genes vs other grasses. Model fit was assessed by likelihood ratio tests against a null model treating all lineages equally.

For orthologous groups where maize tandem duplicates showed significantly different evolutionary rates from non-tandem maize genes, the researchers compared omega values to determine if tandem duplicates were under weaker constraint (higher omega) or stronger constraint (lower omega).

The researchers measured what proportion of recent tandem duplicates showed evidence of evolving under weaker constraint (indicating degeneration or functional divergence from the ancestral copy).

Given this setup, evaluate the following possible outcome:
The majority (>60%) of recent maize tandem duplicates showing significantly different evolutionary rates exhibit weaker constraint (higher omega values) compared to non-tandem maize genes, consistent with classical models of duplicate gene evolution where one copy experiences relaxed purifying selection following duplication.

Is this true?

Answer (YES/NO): NO